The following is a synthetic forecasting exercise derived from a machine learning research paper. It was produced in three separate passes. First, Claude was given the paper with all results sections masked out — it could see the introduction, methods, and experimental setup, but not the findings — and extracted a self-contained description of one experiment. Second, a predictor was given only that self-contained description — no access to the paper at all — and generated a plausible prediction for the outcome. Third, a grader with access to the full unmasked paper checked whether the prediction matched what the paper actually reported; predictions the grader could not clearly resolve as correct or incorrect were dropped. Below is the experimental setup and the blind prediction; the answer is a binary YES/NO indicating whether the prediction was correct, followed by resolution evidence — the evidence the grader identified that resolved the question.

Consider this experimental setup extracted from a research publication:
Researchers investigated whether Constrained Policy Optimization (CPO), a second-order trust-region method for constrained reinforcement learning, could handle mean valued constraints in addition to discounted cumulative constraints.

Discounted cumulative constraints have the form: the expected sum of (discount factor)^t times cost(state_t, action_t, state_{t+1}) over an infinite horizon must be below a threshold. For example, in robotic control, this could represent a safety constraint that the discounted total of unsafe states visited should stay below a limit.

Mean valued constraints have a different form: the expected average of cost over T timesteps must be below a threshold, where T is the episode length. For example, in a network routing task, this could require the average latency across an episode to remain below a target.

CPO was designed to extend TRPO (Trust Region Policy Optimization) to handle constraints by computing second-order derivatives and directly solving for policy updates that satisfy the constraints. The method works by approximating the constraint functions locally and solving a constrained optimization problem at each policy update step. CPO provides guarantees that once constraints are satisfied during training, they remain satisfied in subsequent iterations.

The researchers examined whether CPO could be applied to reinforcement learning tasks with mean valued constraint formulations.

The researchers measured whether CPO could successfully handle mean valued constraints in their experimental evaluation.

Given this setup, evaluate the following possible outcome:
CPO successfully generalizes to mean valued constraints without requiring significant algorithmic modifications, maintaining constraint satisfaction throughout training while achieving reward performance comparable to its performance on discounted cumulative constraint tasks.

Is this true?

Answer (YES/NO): NO